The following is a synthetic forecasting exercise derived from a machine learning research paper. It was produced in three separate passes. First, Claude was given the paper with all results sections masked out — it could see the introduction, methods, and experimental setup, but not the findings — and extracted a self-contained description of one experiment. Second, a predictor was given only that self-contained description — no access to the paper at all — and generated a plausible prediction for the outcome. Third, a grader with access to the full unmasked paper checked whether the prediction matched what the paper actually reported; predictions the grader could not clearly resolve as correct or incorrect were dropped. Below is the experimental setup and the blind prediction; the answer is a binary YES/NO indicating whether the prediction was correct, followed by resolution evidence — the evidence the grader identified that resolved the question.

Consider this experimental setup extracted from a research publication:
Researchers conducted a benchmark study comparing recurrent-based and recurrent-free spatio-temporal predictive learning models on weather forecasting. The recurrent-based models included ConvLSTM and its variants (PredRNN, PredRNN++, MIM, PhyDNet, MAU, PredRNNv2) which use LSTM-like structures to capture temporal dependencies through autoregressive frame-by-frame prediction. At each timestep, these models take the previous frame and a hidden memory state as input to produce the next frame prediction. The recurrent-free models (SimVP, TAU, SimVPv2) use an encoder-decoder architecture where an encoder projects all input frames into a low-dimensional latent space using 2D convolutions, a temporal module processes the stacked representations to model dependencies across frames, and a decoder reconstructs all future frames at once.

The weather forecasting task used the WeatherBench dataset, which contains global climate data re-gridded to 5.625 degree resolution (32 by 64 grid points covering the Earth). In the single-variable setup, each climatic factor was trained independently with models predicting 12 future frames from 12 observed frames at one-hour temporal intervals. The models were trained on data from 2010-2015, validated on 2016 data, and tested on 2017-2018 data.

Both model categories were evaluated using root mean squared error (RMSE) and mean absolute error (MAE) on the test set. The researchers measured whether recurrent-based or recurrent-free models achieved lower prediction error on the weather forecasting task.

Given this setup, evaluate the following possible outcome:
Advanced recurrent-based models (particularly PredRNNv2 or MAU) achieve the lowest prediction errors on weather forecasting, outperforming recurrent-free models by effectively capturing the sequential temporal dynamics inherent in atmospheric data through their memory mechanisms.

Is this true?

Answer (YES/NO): NO